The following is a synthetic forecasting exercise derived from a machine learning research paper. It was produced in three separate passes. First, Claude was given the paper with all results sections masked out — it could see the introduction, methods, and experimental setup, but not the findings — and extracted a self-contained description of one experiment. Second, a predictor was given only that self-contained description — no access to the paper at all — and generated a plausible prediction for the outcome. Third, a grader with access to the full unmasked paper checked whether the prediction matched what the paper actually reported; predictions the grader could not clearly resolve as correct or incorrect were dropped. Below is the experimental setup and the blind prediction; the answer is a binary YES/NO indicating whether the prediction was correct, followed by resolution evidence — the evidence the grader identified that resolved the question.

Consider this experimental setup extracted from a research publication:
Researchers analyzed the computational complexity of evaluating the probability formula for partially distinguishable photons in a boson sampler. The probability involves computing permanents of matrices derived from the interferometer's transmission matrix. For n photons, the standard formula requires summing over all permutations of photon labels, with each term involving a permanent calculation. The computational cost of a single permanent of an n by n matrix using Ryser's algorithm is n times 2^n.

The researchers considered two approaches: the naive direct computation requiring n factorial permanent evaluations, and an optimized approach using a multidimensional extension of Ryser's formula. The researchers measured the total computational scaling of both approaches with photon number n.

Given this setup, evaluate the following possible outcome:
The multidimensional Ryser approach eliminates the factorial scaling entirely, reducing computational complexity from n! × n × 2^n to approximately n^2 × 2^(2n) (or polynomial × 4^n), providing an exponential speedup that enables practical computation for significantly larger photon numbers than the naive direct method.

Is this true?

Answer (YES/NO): NO